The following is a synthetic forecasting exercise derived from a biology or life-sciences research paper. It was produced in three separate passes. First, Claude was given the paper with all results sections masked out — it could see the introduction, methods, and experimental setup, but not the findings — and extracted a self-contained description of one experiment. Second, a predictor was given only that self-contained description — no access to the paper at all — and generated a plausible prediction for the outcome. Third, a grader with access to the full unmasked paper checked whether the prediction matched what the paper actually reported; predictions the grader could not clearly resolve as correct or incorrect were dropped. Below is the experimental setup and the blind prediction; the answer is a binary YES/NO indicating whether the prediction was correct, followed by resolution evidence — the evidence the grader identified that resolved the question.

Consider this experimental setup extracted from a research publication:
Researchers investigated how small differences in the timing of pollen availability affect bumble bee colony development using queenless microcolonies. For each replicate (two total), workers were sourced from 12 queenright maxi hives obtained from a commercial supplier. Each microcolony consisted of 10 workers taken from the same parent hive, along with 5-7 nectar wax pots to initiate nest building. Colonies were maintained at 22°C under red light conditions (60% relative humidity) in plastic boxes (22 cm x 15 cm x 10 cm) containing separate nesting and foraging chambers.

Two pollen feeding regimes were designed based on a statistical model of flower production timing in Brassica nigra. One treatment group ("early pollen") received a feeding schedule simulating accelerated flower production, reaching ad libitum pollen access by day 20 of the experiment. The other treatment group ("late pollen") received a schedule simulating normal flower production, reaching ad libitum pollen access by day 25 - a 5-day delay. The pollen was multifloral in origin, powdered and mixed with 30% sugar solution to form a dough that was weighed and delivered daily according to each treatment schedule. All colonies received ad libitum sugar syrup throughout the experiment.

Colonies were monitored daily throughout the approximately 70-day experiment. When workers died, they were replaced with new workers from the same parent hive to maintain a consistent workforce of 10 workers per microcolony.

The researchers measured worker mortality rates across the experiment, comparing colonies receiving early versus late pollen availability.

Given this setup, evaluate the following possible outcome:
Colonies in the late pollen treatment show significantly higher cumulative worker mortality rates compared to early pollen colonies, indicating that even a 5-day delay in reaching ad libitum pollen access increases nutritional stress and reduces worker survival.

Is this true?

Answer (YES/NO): YES